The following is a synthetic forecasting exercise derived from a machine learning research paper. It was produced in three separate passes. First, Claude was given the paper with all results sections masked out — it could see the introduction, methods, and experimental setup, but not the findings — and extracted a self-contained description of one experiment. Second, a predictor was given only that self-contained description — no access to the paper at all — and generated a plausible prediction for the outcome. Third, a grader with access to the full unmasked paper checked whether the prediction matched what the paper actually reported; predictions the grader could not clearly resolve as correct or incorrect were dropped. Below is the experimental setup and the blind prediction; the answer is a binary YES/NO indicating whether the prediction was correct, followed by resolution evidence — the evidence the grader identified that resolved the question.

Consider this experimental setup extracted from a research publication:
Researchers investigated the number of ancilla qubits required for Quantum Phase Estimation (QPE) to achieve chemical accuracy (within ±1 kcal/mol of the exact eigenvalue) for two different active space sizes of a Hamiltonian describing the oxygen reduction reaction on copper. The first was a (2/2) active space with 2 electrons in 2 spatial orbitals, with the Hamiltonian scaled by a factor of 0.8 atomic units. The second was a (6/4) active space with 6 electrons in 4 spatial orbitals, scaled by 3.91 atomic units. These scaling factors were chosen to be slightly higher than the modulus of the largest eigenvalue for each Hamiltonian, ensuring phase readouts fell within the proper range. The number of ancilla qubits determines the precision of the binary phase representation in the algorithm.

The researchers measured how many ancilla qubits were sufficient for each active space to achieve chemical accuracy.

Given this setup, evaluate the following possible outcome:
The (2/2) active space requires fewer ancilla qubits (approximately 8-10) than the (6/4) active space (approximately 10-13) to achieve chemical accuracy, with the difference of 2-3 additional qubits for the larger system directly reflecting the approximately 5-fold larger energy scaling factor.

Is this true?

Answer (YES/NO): YES